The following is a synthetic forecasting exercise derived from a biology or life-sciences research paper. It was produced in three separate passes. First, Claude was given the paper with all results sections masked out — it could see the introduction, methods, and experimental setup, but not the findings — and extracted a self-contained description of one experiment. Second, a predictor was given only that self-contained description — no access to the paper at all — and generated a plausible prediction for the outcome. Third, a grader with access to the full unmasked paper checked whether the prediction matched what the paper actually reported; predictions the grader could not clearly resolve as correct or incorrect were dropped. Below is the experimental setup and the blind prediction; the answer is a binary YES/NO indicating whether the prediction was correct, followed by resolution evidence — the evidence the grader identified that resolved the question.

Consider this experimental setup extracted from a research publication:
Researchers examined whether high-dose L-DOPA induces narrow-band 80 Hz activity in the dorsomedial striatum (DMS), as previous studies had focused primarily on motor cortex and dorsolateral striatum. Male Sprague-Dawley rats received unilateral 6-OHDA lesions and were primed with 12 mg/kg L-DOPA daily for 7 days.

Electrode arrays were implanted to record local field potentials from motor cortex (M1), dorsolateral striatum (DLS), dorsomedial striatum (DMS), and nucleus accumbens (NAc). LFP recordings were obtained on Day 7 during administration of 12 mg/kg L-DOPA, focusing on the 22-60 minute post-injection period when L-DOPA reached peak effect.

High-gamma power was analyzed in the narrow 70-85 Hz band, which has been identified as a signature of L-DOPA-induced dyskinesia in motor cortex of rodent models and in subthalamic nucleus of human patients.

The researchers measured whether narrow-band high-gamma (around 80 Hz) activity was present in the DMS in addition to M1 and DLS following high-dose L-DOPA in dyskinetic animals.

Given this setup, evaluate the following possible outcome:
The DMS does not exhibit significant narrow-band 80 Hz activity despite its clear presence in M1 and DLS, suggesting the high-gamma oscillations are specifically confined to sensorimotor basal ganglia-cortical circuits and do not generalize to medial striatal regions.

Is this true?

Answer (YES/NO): NO